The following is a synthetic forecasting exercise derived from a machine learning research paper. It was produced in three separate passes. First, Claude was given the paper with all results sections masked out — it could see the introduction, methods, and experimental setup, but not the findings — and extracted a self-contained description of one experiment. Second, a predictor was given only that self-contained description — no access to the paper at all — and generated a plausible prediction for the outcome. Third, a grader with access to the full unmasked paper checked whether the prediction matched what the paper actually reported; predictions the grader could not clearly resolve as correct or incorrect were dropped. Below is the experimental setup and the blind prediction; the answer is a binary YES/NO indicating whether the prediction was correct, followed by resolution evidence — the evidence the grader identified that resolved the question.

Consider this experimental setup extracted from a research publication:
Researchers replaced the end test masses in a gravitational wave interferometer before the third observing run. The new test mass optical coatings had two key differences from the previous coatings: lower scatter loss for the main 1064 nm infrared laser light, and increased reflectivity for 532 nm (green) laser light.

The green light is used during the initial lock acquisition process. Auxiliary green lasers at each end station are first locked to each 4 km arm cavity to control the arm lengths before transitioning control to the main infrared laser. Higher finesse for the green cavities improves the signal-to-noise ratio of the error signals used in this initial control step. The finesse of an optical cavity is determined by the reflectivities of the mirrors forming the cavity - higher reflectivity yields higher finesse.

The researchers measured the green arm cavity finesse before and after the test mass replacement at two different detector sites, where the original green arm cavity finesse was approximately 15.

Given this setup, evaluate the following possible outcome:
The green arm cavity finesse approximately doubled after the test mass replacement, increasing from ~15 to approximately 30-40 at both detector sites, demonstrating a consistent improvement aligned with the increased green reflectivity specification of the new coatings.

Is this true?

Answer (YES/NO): NO